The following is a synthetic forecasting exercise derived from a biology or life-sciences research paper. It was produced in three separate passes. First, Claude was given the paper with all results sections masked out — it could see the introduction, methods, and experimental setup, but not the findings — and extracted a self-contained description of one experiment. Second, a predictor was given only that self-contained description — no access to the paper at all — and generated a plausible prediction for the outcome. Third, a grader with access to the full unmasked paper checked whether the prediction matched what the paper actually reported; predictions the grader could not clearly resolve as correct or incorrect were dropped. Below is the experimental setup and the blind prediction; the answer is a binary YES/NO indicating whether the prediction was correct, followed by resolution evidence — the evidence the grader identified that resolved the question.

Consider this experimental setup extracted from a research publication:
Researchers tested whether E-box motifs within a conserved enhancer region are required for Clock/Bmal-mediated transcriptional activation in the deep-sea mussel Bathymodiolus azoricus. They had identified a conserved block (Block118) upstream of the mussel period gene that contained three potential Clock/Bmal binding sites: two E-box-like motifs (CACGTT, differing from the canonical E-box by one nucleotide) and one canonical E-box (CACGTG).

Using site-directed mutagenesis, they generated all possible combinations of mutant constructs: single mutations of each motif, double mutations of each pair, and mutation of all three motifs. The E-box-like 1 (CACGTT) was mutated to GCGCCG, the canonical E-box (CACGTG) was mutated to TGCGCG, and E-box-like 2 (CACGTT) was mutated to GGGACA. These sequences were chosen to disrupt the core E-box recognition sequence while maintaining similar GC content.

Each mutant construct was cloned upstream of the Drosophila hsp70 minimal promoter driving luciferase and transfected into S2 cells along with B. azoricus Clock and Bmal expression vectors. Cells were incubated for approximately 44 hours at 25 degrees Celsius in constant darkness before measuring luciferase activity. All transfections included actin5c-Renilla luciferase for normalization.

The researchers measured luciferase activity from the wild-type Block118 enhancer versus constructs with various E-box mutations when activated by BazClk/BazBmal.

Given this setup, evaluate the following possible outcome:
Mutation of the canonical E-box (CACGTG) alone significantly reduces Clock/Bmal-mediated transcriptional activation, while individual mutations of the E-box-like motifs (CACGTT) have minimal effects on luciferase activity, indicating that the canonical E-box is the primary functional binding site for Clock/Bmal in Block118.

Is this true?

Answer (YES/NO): NO